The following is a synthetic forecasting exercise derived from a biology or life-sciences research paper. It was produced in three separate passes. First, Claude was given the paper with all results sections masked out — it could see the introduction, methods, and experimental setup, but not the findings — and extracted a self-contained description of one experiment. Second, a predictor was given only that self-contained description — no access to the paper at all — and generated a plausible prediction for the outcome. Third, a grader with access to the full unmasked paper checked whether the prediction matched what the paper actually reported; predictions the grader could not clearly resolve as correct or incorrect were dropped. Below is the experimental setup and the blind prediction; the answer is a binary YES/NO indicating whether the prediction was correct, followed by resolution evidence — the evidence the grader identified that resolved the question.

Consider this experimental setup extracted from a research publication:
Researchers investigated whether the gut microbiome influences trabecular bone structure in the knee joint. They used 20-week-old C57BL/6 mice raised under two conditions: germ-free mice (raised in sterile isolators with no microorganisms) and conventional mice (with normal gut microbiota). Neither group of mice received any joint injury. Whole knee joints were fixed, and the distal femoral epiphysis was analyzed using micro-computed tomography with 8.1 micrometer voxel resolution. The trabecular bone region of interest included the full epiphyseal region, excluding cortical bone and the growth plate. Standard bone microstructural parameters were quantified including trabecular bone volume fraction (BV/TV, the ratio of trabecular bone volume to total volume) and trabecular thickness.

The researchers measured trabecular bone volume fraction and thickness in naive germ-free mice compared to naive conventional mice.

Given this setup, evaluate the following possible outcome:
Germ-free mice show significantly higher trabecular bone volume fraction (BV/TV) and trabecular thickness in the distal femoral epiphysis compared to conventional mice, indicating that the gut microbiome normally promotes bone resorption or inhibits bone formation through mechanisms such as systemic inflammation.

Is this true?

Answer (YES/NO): YES